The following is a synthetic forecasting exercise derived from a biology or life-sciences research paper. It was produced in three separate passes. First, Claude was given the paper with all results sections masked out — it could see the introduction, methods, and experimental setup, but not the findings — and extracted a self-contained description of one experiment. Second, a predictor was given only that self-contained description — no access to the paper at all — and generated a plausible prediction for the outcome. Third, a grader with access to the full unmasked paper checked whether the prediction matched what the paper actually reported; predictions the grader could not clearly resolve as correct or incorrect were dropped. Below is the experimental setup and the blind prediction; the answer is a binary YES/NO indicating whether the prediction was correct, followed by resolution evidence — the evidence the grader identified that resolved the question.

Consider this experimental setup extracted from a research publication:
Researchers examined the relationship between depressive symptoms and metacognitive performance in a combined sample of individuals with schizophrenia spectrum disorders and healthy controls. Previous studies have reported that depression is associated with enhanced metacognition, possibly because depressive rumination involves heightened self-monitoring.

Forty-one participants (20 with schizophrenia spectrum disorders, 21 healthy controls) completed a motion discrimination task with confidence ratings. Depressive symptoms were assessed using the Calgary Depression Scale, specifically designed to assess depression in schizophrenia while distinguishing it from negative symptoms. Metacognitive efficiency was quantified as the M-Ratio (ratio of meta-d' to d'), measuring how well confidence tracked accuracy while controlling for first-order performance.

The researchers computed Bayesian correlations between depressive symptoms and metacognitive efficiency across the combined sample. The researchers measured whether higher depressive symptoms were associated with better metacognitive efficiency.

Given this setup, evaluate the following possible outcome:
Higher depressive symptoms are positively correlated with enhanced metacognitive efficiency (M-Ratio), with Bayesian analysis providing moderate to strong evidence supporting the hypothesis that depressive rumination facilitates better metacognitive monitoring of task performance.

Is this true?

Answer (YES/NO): NO